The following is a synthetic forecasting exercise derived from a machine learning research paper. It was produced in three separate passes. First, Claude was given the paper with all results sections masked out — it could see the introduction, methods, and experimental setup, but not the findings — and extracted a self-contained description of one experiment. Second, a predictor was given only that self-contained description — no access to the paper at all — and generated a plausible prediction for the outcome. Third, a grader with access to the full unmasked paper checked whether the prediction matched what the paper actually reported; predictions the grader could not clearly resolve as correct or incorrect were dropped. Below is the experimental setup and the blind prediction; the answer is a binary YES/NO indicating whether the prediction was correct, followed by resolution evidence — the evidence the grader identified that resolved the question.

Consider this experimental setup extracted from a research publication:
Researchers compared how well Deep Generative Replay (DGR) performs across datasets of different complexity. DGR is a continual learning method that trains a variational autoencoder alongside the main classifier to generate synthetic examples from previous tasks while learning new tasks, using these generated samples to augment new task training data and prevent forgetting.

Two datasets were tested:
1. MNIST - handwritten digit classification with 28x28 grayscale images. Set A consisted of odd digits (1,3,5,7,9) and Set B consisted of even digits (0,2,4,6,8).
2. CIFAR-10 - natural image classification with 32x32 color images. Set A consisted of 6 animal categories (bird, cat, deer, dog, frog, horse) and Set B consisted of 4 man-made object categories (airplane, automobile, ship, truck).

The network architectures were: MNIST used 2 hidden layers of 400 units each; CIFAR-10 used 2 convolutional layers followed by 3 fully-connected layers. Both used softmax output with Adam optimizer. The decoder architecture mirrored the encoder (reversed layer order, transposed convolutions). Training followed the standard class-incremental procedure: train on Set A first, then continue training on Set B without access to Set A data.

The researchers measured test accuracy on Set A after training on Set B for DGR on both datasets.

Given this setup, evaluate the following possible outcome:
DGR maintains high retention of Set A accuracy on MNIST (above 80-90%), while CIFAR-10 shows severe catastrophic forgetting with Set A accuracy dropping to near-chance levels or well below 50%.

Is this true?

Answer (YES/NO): YES